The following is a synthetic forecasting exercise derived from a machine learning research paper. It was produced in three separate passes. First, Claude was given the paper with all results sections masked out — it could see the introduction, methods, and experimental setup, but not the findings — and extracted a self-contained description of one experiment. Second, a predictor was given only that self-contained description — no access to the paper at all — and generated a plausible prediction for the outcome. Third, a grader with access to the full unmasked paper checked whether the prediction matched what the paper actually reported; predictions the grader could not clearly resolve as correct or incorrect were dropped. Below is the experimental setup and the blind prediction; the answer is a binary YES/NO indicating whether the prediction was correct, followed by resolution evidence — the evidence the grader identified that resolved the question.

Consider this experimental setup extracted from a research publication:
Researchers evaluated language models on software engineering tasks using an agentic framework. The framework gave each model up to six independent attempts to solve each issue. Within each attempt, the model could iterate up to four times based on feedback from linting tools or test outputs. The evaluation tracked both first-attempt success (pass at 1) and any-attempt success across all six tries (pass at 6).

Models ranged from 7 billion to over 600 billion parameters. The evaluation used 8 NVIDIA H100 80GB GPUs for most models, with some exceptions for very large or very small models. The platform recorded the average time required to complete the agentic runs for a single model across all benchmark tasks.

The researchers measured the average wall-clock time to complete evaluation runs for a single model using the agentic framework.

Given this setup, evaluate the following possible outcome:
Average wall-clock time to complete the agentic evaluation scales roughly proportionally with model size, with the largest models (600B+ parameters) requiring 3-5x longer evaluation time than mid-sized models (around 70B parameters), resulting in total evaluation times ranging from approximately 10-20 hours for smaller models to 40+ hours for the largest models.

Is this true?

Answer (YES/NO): NO